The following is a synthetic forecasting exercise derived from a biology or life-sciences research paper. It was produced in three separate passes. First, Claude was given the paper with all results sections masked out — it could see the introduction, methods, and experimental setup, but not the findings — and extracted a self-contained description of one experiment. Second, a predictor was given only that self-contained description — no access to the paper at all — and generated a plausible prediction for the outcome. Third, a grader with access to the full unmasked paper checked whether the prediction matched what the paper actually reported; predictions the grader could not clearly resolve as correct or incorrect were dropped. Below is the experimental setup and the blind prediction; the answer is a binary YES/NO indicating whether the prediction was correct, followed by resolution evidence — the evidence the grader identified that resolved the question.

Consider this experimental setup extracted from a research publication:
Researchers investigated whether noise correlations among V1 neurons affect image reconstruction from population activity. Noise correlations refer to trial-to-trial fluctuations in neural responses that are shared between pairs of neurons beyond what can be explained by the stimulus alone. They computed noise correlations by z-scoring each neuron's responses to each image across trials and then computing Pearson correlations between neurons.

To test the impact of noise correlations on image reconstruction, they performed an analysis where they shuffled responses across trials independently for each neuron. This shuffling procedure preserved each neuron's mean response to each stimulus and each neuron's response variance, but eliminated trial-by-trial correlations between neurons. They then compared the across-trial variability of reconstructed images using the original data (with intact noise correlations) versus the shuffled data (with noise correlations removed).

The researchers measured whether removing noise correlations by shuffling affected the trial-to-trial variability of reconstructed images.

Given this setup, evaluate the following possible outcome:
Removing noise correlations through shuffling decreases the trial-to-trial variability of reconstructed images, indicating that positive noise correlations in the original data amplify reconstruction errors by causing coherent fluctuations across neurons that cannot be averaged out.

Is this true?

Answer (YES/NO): YES